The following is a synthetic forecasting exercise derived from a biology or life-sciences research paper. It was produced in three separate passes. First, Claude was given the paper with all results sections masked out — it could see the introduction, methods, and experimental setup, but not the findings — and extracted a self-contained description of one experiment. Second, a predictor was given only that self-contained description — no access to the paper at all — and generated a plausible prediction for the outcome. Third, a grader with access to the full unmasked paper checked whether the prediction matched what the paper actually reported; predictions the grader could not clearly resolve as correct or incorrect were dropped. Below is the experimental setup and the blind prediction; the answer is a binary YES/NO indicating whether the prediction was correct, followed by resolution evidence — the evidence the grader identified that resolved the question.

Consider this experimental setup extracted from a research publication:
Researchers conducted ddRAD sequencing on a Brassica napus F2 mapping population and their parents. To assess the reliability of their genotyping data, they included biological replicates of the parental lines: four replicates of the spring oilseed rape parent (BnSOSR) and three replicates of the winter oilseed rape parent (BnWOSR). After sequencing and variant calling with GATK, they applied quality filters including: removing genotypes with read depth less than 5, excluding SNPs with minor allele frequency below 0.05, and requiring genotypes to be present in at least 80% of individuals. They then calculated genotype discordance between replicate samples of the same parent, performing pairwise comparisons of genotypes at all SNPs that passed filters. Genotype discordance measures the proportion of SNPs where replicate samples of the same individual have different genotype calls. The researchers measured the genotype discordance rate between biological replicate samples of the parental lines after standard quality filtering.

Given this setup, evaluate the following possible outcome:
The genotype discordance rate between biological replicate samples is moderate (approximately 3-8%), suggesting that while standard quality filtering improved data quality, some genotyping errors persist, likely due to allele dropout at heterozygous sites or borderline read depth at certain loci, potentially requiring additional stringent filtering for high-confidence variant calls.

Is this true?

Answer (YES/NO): NO